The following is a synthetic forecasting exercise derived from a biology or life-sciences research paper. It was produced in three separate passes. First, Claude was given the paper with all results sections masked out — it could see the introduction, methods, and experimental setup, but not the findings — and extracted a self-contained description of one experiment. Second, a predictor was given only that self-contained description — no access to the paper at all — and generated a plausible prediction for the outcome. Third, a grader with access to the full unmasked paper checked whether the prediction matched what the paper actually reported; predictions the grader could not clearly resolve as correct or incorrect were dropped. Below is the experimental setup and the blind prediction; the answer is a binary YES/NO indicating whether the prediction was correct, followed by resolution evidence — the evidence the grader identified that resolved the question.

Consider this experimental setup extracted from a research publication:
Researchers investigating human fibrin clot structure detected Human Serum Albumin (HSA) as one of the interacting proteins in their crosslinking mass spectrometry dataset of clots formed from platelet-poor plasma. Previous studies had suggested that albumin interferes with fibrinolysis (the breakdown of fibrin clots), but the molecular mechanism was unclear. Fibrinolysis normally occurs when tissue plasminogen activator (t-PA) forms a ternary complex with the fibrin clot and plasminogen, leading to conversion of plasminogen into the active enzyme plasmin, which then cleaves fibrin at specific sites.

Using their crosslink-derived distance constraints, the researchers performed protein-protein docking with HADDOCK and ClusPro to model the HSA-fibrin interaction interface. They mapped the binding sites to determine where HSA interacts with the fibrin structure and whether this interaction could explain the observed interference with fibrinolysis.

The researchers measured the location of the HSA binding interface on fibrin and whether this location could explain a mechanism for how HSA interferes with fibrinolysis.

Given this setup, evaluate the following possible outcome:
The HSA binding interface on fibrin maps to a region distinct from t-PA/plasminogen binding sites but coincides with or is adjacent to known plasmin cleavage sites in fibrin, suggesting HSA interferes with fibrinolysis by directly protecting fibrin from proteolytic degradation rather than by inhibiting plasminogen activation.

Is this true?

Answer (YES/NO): NO